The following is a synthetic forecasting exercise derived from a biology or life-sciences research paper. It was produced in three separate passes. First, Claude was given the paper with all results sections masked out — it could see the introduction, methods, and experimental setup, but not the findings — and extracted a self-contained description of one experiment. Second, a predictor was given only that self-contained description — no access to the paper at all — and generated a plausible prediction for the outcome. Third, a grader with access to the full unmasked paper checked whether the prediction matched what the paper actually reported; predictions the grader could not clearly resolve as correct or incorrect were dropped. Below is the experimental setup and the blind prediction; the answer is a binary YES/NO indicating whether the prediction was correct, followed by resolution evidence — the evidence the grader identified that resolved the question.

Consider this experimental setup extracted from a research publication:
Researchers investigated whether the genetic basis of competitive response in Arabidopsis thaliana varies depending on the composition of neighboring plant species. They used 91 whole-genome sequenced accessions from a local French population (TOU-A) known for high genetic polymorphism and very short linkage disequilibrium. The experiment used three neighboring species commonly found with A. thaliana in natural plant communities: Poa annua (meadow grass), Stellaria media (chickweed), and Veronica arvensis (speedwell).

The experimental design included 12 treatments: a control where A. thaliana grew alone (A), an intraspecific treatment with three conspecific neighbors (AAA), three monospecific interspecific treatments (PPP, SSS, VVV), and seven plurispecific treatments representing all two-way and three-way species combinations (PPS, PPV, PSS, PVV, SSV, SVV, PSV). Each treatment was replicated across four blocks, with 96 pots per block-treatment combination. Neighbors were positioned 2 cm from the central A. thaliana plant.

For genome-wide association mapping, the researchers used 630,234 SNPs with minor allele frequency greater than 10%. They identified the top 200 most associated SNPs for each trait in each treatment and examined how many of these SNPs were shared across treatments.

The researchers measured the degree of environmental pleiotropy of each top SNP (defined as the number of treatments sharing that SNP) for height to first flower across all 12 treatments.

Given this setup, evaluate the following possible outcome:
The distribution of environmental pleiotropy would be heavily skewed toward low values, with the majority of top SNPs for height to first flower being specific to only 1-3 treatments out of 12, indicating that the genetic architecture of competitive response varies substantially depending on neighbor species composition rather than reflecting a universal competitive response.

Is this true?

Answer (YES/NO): YES